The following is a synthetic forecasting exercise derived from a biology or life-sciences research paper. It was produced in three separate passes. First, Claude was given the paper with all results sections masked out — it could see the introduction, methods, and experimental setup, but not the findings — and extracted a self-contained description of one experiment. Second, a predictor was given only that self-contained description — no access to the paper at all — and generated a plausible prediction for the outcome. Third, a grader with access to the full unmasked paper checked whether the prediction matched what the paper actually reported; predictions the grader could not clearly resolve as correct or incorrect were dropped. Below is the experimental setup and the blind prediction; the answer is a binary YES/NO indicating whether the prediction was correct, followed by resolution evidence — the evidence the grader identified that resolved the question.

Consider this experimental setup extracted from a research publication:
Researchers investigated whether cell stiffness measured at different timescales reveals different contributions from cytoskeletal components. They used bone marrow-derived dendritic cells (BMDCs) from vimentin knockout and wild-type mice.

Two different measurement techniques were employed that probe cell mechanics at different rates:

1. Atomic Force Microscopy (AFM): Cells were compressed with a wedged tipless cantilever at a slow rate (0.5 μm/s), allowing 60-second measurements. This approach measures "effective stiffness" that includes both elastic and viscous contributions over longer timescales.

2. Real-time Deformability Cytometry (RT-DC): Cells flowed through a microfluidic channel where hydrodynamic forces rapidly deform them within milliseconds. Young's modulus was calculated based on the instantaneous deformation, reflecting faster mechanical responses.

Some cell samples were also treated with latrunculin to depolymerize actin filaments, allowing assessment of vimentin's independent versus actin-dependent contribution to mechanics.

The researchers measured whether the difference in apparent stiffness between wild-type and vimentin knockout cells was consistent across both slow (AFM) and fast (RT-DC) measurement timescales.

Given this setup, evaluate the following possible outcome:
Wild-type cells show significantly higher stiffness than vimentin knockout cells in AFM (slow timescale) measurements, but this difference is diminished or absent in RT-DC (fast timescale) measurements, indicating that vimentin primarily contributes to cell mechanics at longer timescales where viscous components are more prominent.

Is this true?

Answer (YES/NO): NO